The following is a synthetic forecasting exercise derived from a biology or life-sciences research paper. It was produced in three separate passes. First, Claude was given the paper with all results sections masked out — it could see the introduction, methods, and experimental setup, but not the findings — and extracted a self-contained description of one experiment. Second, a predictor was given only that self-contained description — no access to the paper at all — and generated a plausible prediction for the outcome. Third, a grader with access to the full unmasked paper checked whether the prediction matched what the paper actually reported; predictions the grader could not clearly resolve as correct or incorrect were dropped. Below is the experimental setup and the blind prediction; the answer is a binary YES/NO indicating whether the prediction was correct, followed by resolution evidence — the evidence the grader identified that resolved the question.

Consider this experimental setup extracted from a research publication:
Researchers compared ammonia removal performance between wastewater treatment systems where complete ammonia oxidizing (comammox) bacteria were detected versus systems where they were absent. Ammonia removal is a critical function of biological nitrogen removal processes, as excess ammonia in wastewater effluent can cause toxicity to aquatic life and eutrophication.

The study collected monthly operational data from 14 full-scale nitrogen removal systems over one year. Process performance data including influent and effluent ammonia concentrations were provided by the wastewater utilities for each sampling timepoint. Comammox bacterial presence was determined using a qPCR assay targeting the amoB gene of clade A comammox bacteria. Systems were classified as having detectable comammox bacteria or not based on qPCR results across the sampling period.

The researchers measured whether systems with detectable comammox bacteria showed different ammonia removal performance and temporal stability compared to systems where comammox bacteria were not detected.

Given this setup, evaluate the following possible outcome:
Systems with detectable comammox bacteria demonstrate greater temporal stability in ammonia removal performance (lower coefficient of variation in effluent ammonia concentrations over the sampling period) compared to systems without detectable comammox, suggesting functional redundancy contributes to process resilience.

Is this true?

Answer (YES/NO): NO